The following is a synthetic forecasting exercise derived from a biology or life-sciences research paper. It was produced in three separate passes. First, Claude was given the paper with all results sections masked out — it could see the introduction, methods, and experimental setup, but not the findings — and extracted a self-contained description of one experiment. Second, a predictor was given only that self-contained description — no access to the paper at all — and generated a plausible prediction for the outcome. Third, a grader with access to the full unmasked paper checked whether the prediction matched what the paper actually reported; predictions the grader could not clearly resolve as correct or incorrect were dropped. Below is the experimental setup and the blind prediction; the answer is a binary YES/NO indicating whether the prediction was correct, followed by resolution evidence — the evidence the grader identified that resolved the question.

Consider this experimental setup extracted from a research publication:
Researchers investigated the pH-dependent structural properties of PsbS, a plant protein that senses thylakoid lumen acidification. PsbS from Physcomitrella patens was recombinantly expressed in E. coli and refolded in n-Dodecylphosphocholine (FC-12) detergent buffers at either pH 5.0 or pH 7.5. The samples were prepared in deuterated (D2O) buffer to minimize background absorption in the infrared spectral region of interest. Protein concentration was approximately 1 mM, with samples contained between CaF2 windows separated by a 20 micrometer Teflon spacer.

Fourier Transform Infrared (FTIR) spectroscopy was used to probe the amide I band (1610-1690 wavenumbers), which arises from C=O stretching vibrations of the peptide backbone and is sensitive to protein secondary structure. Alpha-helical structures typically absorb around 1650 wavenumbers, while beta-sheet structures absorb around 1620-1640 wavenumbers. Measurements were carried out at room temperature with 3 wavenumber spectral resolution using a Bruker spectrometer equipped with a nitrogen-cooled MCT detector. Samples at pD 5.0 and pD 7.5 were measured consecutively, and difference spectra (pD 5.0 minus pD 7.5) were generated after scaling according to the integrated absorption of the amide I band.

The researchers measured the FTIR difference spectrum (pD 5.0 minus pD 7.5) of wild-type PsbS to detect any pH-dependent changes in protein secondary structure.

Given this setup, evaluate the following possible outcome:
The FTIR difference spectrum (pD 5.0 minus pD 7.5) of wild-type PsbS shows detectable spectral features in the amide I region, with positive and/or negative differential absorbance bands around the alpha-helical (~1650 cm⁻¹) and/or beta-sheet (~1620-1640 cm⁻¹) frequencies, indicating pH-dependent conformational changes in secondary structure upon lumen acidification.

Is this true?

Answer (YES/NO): YES